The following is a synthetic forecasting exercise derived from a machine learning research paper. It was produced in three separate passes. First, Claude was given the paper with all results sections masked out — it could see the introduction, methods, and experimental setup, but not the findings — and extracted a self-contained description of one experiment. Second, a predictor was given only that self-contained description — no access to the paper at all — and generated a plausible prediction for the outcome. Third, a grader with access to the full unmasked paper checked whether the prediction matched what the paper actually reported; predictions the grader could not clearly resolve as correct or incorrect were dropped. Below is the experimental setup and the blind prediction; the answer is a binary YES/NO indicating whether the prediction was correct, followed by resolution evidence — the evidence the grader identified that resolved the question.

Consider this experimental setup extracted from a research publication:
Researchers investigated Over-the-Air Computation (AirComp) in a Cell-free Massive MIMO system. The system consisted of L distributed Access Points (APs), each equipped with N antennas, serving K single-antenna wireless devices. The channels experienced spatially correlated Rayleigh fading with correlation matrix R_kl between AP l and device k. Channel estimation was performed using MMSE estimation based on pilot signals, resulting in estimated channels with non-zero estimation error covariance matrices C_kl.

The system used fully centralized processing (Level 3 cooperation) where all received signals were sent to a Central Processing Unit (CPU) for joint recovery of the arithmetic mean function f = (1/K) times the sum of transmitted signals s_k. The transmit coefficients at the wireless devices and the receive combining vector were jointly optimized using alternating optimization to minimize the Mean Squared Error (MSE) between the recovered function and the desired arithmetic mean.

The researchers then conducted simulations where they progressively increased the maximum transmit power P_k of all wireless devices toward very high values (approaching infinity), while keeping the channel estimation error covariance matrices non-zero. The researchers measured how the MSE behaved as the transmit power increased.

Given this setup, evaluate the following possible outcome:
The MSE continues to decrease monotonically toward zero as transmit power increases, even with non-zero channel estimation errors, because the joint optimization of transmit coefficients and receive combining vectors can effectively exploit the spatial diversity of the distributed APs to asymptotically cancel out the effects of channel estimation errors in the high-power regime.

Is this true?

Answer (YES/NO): NO